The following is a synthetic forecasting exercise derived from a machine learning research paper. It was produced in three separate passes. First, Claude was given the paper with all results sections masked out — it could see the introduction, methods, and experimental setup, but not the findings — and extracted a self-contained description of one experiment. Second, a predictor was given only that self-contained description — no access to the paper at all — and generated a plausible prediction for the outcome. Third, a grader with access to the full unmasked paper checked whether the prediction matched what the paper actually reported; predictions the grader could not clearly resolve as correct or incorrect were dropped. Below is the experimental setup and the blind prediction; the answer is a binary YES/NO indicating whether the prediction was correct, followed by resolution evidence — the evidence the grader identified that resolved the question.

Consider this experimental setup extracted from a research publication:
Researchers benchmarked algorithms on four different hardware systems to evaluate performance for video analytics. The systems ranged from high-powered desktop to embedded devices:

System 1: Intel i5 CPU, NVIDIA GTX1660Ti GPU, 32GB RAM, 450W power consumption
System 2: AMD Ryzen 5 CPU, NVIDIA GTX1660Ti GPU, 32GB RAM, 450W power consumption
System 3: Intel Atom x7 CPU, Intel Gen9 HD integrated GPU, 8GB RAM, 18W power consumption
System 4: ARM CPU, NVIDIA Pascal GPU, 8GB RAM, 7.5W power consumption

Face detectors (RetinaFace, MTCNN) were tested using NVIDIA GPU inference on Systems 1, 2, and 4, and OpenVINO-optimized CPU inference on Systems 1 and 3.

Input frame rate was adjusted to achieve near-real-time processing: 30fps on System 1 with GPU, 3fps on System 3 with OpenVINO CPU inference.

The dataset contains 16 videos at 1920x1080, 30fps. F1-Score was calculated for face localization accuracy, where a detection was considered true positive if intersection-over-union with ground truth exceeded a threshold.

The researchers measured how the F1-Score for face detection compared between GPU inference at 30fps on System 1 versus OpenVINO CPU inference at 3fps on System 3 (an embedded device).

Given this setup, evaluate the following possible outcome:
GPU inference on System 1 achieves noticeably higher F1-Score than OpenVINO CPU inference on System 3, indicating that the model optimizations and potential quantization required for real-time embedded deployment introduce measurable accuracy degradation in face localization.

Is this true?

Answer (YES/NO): NO